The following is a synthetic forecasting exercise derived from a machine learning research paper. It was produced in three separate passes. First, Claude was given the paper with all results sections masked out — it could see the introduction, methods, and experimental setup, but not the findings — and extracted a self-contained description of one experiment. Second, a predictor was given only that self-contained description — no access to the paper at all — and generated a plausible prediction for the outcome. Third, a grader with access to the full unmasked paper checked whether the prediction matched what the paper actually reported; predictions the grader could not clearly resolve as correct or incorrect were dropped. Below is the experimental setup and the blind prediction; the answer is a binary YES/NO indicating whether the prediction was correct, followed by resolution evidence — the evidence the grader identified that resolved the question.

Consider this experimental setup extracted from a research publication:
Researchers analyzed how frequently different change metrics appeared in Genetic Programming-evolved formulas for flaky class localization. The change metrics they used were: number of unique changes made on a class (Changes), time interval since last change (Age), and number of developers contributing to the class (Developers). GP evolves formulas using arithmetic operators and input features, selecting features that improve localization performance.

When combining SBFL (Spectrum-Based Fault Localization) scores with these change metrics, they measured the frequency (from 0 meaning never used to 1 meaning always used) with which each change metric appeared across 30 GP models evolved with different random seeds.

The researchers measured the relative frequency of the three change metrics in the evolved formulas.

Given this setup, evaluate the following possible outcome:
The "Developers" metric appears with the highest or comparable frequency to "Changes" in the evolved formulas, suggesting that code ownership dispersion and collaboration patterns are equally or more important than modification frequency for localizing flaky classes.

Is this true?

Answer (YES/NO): NO